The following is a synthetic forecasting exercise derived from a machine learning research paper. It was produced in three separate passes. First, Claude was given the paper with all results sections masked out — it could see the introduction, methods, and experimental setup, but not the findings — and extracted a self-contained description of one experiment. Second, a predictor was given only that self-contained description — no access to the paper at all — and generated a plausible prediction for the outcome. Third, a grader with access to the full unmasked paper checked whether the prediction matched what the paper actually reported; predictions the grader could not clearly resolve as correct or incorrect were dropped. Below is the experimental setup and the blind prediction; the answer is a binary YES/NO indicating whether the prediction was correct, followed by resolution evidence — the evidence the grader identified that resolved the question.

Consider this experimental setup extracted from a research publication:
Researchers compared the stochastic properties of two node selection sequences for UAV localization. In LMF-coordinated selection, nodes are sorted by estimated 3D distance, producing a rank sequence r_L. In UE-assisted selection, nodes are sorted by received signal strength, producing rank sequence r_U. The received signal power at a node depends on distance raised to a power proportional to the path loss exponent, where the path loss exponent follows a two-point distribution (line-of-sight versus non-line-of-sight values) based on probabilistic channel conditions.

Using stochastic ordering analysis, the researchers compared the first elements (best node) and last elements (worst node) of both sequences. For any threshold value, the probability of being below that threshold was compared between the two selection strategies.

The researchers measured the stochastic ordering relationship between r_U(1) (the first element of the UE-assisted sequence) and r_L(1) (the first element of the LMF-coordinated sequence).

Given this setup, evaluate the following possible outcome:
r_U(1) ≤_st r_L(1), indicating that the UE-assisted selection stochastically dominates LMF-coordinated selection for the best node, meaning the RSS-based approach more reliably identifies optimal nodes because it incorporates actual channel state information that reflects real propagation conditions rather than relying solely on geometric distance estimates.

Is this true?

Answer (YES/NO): YES